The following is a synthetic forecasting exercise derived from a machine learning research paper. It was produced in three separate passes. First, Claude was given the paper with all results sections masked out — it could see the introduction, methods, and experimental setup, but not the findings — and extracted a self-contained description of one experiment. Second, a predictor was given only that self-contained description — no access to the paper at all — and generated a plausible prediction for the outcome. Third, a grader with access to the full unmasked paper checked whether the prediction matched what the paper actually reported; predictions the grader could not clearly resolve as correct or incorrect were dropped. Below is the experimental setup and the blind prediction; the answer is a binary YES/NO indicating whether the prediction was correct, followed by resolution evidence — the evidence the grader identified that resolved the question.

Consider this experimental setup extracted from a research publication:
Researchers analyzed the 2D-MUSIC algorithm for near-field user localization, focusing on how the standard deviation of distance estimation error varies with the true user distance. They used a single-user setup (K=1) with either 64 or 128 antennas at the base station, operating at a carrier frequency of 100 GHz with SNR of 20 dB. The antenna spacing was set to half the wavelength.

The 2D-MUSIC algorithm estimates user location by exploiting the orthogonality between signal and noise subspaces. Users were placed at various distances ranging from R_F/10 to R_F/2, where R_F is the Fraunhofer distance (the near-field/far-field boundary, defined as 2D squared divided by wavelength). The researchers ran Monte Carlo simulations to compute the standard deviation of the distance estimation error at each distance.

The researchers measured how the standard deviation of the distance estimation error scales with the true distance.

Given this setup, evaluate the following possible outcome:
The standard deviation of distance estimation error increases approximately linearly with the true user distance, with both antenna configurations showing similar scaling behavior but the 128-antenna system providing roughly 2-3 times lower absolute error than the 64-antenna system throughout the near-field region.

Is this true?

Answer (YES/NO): NO